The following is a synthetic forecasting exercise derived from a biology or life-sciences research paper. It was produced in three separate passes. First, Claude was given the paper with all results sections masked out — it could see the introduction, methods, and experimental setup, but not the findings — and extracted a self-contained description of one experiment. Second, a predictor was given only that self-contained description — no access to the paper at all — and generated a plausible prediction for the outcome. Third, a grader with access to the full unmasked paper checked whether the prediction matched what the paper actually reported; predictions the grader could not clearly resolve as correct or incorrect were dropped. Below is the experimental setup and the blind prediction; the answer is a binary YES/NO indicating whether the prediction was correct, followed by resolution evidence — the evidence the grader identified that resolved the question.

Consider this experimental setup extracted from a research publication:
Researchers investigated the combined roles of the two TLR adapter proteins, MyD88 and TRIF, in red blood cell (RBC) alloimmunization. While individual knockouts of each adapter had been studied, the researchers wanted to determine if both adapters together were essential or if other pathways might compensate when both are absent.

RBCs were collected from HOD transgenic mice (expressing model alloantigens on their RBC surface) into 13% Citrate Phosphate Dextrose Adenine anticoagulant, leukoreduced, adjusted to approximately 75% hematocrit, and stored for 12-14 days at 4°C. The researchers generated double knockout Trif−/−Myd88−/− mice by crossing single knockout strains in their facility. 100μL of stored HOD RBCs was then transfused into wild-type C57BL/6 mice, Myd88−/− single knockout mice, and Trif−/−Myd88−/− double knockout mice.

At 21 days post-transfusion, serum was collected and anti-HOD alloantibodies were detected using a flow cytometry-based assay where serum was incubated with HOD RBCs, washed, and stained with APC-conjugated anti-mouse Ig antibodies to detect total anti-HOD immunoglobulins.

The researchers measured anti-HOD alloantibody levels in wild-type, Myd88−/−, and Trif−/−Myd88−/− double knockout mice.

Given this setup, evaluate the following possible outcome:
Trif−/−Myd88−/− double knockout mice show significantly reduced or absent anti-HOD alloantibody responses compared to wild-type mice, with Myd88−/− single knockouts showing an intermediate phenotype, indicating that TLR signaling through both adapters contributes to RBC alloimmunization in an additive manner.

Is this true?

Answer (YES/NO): NO